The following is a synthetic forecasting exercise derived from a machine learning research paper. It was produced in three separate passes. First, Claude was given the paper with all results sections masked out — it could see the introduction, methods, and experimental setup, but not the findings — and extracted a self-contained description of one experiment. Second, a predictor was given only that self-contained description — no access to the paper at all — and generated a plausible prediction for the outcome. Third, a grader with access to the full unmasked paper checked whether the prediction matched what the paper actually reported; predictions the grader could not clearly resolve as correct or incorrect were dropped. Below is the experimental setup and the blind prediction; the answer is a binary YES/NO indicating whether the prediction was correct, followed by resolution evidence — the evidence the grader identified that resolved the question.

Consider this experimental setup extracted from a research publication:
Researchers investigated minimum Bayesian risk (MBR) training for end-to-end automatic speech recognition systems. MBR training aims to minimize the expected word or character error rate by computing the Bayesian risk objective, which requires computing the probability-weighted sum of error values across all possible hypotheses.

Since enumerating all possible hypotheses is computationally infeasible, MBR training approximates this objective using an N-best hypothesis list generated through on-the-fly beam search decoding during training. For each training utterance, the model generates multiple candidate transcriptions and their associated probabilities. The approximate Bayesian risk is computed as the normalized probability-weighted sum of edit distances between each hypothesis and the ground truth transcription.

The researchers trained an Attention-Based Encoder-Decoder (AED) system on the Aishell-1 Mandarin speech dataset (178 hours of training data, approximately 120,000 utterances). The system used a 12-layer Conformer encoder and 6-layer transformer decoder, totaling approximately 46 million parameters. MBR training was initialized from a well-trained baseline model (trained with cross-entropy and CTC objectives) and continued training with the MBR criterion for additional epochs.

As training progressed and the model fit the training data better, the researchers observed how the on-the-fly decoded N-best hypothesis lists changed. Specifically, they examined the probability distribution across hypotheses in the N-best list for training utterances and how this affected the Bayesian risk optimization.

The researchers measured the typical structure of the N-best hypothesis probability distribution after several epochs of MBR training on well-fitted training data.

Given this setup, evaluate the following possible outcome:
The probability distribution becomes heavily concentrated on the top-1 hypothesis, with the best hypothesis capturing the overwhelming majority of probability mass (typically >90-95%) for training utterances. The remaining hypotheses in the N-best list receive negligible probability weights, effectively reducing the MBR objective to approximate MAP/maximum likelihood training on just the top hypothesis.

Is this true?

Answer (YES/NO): YES